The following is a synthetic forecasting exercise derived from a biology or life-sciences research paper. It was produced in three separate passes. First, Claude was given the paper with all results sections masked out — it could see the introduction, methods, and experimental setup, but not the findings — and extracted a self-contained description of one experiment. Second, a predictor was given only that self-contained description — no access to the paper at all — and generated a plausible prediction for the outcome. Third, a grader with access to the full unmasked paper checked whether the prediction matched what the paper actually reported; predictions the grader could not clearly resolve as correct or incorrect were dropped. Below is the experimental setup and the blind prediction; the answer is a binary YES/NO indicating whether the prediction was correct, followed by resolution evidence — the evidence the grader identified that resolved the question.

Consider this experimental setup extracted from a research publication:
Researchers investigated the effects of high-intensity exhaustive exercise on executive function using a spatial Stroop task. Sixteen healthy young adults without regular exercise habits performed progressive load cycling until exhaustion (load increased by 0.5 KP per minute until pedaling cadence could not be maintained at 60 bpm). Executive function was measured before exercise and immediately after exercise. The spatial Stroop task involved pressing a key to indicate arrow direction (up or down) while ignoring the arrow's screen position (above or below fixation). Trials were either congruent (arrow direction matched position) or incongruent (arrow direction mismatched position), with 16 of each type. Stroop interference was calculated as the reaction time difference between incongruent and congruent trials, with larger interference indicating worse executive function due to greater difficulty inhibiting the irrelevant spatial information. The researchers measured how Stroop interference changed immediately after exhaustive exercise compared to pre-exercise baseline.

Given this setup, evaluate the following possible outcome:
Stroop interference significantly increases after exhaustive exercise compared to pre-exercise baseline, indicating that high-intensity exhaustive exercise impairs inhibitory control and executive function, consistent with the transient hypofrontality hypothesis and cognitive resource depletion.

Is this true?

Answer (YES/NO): NO